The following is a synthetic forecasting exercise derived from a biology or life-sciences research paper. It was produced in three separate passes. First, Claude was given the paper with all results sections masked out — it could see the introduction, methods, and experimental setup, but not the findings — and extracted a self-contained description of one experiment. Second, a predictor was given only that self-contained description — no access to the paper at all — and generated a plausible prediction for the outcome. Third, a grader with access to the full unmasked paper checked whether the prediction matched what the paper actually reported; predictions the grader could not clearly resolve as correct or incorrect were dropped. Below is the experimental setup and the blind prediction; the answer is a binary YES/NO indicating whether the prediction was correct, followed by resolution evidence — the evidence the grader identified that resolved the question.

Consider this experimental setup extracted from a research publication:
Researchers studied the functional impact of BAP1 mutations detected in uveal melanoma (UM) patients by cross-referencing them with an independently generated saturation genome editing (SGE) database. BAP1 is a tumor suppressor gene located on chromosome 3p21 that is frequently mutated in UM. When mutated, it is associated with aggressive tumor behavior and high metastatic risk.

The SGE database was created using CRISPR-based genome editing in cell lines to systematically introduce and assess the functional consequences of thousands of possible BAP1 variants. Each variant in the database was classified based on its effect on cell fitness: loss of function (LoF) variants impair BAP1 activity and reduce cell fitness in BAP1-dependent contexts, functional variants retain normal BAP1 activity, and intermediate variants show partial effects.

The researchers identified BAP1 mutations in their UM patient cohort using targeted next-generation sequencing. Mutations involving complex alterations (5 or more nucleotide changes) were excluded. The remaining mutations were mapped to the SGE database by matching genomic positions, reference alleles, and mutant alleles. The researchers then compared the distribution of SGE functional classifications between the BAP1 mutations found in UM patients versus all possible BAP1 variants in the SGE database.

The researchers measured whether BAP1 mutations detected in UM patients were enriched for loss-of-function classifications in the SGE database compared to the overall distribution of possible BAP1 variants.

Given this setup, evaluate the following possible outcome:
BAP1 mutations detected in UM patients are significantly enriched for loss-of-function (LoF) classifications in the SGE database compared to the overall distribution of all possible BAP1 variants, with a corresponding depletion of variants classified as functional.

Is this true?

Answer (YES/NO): YES